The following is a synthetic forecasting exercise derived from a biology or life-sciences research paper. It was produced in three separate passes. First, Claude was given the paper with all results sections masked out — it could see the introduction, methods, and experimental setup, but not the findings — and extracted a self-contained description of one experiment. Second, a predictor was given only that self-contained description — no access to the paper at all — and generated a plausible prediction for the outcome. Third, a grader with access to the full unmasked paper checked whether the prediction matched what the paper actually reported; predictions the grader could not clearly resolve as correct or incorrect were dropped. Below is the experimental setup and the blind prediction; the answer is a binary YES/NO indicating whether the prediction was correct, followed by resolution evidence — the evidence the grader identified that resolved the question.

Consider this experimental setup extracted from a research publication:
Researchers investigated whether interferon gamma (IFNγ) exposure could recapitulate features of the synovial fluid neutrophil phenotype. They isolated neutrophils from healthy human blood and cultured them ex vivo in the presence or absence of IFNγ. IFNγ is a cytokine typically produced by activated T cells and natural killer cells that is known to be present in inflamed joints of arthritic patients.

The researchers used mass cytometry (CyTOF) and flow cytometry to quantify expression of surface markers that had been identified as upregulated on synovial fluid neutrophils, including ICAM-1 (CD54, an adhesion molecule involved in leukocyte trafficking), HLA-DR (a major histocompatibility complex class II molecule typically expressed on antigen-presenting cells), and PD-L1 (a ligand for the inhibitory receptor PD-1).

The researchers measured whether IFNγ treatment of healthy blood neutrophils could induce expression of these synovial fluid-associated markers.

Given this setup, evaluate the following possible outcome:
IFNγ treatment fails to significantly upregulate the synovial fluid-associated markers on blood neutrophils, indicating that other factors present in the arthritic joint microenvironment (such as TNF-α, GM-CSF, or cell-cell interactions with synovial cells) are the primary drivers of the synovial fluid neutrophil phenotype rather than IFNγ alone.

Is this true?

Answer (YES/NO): NO